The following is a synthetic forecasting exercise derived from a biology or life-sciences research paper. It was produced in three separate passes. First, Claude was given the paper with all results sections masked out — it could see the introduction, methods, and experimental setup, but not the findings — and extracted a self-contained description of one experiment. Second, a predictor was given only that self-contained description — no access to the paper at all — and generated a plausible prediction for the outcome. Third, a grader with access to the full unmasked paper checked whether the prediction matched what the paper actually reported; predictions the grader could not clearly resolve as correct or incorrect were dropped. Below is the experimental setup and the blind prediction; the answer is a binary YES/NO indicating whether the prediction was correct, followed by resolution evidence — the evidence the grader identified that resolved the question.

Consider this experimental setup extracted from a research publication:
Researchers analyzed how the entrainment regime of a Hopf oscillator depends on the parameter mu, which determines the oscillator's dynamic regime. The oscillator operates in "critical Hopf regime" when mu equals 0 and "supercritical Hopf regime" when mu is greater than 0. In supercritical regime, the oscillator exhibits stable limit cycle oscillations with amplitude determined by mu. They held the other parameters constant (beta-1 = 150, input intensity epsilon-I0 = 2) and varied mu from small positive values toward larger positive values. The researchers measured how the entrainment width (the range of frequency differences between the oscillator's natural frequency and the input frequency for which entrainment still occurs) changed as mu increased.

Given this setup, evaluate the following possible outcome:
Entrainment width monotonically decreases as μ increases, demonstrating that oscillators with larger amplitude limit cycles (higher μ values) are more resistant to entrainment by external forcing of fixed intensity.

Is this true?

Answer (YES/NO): YES